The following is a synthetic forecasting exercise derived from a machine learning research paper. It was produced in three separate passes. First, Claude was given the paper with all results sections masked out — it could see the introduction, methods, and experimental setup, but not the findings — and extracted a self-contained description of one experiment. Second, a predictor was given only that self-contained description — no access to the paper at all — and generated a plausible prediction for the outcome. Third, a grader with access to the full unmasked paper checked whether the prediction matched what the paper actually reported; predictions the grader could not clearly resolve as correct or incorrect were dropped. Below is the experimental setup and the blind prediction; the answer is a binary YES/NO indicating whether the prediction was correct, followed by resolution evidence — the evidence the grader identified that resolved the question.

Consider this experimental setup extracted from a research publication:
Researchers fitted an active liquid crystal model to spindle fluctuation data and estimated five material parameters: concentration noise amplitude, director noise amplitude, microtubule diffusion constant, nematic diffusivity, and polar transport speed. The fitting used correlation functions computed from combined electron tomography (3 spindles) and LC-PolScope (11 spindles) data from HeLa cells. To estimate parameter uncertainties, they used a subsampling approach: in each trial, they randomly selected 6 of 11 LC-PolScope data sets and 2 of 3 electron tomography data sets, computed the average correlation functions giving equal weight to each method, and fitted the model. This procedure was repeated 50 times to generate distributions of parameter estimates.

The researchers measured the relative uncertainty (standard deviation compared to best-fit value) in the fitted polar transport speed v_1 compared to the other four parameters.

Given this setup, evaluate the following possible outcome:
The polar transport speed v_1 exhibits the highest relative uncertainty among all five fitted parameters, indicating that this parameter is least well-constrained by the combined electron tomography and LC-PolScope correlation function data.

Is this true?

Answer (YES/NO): YES